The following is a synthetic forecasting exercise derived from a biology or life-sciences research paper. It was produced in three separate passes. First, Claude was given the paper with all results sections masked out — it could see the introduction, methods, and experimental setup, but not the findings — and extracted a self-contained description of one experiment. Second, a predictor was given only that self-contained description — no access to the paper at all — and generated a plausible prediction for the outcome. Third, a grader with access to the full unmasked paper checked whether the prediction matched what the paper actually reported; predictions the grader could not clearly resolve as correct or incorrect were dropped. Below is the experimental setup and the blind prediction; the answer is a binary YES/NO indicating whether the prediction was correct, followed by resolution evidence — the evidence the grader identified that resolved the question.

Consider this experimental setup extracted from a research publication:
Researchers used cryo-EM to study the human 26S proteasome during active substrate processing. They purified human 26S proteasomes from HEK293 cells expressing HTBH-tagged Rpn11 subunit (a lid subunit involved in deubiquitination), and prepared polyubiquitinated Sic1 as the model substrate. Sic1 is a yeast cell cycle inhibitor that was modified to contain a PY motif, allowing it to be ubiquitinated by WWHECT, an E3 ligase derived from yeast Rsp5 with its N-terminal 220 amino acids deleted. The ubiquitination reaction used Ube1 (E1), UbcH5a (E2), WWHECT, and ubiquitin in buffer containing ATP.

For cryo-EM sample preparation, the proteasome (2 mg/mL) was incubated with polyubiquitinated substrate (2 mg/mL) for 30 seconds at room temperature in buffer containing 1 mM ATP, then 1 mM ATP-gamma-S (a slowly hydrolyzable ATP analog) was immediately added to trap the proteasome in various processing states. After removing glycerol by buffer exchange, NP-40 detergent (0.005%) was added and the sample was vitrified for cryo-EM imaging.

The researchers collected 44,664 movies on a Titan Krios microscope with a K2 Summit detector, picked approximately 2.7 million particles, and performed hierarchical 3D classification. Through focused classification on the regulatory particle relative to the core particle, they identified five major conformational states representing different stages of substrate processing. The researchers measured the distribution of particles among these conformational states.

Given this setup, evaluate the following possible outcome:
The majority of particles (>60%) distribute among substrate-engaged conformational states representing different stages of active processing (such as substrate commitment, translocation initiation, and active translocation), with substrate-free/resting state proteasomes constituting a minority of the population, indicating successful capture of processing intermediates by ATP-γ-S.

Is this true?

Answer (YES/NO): YES